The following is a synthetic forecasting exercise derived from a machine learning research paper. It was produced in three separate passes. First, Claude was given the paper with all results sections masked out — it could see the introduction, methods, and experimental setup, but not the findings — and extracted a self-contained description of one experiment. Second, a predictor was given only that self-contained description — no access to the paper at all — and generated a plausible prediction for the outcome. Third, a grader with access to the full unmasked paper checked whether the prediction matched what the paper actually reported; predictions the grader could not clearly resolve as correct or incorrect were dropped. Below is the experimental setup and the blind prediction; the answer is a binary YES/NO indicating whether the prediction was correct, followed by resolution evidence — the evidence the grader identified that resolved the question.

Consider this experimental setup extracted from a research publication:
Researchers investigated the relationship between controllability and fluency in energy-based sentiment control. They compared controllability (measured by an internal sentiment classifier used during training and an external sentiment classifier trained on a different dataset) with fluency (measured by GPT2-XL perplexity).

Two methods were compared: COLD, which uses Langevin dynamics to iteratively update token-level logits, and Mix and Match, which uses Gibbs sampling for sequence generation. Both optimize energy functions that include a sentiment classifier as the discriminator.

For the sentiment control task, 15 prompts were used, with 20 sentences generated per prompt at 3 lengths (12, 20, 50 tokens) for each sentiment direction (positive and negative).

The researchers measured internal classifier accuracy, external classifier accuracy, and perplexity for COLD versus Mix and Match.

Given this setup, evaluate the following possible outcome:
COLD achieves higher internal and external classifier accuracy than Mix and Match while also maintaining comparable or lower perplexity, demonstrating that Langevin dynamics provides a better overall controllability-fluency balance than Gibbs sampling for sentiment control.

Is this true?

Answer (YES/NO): NO